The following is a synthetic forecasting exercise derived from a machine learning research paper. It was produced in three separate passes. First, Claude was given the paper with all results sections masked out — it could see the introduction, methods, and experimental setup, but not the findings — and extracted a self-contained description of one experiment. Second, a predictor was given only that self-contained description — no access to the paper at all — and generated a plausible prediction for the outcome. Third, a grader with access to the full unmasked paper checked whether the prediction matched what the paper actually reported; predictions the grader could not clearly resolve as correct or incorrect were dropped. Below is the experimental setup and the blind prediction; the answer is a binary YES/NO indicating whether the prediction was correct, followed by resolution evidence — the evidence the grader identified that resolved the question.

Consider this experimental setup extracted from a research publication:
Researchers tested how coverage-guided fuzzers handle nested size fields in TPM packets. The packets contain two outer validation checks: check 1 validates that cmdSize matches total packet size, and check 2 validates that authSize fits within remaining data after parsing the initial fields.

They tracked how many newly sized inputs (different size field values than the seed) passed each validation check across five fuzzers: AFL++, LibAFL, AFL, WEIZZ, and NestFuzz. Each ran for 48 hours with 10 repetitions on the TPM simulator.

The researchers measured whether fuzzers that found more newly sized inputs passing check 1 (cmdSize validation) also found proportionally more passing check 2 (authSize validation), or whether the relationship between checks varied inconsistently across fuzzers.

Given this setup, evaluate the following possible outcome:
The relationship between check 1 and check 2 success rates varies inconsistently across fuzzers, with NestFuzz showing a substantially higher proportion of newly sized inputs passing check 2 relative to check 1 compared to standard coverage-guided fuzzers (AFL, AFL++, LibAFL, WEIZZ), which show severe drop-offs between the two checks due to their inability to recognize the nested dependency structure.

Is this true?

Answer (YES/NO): NO